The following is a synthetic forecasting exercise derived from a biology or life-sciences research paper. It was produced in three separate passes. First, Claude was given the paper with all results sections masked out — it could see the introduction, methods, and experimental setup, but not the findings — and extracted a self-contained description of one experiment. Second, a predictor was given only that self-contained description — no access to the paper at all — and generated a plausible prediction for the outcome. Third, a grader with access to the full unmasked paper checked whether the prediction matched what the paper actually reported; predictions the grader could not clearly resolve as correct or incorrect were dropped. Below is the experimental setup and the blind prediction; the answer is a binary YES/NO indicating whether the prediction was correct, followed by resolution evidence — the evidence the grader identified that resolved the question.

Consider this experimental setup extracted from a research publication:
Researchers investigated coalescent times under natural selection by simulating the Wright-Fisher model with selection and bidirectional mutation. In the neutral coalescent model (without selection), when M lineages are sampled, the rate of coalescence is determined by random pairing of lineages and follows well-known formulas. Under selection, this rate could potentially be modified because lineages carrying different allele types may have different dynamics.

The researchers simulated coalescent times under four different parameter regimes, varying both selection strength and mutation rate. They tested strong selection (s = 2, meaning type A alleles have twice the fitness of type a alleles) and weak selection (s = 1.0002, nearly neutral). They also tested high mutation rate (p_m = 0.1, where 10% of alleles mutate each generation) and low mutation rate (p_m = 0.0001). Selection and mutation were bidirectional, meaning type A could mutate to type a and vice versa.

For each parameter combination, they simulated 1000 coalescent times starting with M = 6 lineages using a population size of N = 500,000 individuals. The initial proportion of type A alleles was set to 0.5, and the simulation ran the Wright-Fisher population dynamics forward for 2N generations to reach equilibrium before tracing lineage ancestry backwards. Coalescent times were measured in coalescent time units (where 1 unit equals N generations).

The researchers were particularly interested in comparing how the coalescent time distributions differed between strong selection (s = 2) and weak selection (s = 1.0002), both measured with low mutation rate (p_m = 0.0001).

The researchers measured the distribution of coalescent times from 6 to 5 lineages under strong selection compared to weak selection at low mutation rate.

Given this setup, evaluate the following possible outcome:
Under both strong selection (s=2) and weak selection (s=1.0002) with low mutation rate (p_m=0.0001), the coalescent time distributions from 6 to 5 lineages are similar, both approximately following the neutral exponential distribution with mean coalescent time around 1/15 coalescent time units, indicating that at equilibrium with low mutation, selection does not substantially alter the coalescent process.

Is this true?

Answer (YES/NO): NO